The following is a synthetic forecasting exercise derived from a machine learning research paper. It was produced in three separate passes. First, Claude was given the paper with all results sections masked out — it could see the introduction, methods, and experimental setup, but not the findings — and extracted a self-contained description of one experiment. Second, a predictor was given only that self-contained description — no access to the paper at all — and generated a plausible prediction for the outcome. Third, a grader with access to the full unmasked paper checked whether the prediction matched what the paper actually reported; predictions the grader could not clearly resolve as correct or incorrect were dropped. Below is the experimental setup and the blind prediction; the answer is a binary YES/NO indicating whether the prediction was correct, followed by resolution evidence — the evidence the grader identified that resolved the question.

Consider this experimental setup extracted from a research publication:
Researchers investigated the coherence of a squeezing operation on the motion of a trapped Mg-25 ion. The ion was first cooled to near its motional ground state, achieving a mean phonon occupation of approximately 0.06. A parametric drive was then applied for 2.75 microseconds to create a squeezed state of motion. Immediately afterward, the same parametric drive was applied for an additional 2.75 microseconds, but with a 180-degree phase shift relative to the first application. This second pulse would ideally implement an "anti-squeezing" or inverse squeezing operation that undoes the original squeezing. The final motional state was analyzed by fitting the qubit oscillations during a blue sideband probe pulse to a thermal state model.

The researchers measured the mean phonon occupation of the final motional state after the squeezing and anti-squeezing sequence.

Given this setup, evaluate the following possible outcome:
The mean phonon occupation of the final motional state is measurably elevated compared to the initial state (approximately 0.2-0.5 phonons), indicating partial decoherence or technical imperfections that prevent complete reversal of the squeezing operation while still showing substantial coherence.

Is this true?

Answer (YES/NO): NO